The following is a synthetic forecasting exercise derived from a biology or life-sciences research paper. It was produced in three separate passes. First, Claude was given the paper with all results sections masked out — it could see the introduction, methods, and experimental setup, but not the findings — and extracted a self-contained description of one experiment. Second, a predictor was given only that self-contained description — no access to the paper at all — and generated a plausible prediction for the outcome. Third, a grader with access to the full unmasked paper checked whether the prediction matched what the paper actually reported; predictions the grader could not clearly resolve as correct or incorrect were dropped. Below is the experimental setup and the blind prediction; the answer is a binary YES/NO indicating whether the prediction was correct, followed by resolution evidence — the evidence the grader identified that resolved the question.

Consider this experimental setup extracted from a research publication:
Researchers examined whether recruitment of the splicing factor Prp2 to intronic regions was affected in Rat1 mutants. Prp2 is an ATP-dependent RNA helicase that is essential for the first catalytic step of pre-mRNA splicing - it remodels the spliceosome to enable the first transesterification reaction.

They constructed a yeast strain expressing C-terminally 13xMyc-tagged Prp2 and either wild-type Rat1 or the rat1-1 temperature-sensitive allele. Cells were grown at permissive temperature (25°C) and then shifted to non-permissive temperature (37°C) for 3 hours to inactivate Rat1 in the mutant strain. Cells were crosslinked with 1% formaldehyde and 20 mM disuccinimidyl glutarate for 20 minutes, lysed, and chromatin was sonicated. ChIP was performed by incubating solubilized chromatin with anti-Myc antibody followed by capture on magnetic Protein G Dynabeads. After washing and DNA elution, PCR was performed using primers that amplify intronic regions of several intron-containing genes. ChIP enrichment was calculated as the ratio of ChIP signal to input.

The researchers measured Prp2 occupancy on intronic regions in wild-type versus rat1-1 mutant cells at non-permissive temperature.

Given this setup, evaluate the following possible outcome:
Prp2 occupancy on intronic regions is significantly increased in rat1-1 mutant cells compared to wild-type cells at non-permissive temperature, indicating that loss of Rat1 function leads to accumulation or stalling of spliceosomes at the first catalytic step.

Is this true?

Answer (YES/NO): NO